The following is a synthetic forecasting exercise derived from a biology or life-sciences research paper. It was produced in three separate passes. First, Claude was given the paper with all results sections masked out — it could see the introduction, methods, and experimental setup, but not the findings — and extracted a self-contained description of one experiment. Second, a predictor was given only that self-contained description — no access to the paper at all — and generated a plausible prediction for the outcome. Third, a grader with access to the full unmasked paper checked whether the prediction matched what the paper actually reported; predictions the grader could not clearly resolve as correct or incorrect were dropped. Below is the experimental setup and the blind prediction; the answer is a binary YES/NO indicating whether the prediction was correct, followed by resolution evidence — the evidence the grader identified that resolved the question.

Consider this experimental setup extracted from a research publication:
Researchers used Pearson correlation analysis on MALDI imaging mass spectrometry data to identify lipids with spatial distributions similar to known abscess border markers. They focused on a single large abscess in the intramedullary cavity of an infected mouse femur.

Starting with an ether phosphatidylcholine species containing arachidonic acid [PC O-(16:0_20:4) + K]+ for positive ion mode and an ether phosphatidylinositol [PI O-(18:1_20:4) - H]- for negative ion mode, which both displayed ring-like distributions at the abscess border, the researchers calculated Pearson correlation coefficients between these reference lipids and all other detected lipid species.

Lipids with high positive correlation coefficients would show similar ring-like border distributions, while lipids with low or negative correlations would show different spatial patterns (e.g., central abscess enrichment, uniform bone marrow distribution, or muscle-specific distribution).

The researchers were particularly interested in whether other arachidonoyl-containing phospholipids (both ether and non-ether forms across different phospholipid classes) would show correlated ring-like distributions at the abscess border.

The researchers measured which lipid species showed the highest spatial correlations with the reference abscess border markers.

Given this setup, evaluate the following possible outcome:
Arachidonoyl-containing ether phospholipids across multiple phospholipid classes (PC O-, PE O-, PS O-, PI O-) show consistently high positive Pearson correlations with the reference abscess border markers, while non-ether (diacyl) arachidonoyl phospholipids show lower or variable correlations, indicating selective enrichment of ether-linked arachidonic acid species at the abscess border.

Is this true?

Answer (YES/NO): YES